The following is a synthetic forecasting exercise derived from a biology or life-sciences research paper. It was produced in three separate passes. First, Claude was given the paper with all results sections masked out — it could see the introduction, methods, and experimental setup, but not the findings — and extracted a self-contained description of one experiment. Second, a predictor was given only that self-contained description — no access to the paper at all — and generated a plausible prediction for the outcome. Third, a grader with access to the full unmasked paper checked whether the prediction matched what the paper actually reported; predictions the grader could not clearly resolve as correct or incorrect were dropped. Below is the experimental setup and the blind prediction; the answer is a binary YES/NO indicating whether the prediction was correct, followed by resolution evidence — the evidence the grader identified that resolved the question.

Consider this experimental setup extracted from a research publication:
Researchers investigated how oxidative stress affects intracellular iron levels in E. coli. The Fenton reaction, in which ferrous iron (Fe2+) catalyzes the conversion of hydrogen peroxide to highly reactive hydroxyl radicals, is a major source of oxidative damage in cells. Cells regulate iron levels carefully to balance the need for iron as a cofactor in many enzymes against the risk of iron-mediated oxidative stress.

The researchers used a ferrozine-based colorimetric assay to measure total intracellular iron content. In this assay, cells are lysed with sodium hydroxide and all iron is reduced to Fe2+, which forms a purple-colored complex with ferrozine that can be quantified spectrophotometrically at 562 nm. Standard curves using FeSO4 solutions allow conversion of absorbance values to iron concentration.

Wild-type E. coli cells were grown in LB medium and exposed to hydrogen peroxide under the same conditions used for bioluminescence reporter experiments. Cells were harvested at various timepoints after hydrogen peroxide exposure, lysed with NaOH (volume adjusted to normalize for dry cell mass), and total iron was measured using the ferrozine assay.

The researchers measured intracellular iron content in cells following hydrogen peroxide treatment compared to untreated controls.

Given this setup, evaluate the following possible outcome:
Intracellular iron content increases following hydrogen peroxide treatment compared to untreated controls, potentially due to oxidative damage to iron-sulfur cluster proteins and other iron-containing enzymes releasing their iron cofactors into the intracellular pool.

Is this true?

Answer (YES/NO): YES